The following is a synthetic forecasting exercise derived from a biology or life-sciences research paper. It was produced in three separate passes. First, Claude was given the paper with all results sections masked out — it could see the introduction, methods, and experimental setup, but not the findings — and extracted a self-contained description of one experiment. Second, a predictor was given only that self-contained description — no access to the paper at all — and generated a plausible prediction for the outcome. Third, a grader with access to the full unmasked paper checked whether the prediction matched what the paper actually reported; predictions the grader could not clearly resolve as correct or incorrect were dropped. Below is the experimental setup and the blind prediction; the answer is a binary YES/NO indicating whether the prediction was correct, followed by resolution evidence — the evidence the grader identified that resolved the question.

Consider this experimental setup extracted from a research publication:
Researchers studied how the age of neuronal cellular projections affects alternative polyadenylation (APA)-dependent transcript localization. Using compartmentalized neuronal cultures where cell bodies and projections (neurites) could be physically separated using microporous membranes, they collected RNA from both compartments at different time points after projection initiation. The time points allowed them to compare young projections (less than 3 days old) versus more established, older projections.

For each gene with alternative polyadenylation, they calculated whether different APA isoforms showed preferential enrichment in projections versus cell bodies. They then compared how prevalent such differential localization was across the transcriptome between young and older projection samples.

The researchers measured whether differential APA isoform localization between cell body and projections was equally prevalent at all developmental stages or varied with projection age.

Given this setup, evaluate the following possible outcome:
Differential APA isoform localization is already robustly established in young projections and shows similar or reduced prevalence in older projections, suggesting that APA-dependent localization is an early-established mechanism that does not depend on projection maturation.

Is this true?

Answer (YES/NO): YES